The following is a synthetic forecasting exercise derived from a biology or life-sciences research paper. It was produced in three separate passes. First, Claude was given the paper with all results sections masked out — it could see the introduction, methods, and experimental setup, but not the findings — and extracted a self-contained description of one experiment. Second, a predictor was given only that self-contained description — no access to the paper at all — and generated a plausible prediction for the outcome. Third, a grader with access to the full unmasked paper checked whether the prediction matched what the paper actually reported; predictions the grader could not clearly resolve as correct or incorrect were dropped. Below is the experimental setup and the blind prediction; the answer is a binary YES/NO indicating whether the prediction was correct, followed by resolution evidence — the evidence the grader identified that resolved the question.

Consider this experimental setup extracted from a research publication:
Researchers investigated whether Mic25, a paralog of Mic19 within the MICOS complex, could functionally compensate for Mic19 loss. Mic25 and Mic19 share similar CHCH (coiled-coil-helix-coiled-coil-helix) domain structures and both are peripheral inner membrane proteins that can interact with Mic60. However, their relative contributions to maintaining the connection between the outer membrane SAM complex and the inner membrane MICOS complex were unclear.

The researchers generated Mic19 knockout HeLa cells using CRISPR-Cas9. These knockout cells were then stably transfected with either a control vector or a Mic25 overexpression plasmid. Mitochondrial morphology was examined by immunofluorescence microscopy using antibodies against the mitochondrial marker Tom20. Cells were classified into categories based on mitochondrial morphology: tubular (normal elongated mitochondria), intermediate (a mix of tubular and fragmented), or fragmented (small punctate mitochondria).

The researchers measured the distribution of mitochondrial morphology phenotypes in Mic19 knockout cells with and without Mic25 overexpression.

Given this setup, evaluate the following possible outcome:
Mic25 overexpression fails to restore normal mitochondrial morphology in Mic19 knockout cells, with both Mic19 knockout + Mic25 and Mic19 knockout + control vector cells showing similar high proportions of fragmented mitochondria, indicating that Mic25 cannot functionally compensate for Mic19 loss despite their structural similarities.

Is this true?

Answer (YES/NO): NO